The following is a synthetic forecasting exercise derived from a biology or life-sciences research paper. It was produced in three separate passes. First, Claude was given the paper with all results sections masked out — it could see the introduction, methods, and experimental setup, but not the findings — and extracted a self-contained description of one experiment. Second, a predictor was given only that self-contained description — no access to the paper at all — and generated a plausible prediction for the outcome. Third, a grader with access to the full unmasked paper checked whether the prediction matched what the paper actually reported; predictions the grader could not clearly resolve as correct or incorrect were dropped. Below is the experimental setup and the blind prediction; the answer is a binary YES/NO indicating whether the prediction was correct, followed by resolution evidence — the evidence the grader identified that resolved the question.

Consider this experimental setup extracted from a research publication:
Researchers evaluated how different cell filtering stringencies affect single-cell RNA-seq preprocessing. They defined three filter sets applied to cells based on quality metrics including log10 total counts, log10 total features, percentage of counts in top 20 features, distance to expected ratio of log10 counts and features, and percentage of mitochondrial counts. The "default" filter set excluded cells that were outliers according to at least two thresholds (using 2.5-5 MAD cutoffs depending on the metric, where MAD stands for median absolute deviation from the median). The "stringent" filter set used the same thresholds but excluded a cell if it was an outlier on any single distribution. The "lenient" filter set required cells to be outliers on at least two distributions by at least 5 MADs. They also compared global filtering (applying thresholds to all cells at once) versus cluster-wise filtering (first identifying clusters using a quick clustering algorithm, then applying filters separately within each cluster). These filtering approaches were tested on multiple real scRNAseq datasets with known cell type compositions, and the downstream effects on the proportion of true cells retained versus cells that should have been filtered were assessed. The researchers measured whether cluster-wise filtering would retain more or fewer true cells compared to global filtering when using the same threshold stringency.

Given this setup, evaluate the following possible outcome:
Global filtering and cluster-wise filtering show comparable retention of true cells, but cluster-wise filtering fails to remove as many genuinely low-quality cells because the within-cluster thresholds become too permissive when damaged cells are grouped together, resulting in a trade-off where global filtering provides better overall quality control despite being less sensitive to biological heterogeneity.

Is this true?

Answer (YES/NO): NO